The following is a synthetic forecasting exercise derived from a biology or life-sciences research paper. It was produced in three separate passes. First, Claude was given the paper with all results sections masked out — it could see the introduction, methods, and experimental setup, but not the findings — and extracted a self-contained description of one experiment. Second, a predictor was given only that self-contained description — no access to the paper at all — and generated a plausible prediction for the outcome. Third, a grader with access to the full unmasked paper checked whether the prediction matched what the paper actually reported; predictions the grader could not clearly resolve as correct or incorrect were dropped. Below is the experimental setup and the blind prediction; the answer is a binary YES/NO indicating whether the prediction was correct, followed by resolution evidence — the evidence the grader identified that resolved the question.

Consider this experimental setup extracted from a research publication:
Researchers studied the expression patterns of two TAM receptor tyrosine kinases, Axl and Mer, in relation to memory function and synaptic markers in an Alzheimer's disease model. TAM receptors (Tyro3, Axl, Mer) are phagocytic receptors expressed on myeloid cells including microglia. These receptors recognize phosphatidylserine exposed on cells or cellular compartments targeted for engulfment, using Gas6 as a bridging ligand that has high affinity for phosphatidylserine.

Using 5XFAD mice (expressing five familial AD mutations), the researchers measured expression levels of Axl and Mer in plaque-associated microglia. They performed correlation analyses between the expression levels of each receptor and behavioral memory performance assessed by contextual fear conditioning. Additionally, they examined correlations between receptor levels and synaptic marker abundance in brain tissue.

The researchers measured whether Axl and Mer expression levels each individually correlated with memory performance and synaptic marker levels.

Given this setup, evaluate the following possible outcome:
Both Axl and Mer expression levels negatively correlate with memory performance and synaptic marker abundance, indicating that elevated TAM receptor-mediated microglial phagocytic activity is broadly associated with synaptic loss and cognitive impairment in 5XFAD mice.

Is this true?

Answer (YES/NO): NO